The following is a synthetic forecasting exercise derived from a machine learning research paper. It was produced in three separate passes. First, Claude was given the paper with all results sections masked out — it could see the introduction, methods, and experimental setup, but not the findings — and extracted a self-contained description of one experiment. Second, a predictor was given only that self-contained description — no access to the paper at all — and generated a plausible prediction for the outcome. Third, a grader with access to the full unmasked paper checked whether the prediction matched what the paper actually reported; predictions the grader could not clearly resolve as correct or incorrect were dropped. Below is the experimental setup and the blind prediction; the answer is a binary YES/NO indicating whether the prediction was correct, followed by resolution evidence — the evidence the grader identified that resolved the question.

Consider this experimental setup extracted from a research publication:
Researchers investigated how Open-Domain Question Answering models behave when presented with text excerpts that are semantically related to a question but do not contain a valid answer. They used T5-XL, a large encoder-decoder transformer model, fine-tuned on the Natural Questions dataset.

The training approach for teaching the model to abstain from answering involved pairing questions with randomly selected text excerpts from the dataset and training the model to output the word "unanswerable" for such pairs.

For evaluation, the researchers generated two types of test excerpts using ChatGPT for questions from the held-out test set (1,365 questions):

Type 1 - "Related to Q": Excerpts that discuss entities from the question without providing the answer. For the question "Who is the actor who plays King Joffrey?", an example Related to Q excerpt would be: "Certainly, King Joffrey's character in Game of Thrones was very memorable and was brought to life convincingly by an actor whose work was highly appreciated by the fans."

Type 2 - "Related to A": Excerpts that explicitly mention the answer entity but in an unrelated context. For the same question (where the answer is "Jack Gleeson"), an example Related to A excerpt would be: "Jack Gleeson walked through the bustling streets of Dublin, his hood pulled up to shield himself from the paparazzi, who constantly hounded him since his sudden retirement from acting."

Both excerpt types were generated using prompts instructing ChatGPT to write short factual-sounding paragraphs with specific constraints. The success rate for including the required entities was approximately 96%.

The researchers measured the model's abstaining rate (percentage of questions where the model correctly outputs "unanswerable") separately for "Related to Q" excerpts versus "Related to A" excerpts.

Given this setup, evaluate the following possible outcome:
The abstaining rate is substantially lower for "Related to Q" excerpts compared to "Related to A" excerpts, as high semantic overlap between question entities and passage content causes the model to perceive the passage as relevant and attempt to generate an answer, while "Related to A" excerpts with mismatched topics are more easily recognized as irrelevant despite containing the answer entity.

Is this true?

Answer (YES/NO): YES